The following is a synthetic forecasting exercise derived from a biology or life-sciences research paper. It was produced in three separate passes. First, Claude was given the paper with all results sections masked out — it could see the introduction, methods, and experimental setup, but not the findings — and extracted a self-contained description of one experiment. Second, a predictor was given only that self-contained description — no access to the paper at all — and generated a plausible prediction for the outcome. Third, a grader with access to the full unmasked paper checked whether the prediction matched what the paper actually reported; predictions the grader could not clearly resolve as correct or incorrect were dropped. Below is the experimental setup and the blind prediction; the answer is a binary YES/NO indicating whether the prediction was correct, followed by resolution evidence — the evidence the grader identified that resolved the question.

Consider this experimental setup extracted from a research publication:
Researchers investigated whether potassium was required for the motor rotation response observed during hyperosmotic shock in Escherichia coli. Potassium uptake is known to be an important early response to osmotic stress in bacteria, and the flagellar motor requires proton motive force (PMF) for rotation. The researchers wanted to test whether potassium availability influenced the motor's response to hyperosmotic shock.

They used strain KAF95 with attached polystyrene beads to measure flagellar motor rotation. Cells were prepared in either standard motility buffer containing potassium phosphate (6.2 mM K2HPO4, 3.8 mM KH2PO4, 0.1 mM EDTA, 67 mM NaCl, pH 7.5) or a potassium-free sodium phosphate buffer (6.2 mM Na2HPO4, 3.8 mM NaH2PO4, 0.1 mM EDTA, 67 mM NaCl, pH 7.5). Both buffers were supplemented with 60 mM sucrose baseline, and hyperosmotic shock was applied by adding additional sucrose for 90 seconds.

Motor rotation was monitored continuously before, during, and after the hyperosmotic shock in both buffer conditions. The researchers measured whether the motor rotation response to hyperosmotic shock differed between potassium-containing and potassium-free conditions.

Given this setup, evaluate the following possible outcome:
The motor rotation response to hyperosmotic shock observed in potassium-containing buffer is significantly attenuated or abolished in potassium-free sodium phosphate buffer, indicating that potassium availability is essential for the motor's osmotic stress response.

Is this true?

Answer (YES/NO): NO